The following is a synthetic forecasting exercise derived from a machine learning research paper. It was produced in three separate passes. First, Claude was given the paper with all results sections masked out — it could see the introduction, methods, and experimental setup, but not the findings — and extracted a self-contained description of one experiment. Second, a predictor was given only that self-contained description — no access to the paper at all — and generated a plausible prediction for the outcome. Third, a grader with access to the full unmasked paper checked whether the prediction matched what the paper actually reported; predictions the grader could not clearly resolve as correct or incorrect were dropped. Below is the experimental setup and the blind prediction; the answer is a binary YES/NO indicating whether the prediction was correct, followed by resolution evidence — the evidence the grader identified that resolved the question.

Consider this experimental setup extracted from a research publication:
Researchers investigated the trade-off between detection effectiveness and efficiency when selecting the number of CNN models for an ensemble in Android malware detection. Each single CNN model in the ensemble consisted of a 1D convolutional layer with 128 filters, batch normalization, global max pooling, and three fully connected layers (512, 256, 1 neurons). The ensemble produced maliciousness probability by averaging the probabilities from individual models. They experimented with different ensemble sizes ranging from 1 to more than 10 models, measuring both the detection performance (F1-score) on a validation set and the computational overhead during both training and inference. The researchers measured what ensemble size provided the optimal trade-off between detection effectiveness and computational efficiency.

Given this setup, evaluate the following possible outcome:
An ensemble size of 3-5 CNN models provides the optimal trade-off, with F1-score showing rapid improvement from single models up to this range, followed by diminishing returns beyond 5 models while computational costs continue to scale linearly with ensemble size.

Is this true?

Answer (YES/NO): NO